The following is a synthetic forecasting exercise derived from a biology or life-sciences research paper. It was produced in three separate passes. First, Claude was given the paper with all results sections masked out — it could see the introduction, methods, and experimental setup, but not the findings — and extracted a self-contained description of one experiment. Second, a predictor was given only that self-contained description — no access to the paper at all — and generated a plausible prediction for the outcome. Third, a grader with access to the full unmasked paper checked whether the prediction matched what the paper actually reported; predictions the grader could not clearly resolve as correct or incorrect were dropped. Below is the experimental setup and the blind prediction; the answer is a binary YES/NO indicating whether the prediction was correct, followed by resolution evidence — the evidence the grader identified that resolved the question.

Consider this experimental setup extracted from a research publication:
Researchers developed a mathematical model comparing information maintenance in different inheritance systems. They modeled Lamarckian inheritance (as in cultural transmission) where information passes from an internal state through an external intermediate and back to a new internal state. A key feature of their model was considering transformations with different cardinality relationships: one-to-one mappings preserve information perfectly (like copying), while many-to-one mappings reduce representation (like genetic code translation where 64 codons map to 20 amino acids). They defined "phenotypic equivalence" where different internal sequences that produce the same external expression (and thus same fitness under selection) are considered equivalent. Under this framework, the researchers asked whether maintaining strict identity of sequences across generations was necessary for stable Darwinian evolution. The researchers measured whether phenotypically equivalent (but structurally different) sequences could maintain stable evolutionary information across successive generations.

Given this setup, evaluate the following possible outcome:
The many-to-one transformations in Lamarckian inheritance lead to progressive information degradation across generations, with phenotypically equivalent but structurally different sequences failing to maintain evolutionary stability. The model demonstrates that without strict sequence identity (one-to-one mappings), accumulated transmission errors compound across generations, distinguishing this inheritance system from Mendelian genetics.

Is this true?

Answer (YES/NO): NO